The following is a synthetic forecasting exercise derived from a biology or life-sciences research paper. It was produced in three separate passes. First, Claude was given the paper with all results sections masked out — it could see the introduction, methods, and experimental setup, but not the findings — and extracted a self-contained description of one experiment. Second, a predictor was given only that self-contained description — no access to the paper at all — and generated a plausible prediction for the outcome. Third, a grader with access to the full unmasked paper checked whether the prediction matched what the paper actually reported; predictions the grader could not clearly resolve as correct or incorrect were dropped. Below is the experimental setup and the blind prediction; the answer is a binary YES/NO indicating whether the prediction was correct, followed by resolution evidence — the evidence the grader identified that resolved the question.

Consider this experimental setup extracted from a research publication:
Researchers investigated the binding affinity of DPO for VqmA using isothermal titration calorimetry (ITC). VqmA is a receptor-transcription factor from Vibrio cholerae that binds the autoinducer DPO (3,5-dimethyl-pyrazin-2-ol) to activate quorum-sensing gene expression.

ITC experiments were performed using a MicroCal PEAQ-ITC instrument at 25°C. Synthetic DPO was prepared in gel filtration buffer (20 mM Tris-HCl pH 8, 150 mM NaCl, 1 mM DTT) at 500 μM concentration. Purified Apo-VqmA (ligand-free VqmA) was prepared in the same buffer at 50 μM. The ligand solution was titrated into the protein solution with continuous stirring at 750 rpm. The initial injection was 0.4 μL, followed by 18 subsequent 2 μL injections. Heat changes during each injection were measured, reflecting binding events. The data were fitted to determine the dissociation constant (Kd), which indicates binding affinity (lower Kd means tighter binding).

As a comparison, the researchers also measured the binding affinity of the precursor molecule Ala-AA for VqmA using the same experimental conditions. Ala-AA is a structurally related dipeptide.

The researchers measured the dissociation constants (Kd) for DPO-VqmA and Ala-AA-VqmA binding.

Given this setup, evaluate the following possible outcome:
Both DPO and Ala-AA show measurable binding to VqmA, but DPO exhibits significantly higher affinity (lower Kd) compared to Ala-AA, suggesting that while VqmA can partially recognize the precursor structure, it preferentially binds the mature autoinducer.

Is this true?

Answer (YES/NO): YES